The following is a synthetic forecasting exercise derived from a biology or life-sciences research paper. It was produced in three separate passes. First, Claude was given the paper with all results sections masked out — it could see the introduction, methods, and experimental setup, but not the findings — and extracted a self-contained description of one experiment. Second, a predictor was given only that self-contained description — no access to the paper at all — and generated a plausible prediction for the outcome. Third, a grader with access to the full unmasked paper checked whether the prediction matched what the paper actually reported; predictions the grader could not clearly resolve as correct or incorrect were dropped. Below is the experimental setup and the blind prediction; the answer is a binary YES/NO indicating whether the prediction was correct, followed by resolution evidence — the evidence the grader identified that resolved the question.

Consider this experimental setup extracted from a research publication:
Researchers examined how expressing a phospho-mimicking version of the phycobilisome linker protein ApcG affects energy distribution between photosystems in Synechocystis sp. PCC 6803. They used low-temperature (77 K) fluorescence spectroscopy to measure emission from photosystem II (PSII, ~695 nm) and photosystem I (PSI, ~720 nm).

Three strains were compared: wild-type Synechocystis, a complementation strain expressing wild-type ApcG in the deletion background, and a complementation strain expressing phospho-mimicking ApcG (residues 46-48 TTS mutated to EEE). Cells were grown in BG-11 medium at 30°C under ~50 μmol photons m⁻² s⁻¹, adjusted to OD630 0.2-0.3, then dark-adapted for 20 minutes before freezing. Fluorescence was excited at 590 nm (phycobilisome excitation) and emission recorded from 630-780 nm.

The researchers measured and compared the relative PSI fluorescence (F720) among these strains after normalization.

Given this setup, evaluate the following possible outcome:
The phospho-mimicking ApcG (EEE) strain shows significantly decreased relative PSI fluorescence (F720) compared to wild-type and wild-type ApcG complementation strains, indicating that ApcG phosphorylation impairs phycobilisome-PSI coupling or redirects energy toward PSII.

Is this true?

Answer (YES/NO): NO